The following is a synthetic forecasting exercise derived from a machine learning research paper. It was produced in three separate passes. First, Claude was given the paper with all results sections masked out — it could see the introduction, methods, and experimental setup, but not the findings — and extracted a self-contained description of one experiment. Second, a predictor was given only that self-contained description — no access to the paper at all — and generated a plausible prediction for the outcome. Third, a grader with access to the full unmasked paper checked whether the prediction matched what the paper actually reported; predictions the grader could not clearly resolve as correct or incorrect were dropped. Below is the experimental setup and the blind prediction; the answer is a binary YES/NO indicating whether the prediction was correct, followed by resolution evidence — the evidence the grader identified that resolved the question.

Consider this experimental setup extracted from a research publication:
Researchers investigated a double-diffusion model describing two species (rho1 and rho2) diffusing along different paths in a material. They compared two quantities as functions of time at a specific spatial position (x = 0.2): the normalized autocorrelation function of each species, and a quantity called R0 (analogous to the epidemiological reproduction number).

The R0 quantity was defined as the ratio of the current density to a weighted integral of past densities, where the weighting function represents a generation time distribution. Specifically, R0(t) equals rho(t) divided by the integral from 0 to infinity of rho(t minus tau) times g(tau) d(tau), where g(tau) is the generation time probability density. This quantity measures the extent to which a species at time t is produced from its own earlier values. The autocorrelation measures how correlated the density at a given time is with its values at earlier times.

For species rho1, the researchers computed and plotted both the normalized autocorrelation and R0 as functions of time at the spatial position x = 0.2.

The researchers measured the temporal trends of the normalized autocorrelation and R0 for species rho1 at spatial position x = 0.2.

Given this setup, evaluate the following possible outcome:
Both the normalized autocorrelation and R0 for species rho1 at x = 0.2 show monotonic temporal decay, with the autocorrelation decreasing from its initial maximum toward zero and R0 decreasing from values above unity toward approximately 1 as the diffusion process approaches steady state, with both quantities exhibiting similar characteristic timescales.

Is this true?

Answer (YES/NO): NO